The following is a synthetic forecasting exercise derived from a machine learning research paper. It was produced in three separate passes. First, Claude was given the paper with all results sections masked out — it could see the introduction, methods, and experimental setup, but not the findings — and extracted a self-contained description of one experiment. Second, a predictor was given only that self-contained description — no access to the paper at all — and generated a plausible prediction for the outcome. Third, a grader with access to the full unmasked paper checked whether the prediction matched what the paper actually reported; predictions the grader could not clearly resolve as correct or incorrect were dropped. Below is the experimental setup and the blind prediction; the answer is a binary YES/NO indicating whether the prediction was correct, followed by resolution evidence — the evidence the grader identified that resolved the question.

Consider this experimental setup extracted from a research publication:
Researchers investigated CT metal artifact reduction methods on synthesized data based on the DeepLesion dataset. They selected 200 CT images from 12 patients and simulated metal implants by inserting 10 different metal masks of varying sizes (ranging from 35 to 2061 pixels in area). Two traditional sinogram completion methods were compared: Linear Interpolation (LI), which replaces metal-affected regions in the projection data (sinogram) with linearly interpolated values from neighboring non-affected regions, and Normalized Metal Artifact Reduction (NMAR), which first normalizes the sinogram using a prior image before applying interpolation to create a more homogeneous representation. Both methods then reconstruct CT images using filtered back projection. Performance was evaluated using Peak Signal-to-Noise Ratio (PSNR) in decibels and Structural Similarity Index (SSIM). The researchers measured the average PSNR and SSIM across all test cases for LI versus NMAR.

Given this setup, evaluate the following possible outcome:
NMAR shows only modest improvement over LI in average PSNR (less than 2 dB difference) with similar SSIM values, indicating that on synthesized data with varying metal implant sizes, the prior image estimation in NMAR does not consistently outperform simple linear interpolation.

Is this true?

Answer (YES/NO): YES